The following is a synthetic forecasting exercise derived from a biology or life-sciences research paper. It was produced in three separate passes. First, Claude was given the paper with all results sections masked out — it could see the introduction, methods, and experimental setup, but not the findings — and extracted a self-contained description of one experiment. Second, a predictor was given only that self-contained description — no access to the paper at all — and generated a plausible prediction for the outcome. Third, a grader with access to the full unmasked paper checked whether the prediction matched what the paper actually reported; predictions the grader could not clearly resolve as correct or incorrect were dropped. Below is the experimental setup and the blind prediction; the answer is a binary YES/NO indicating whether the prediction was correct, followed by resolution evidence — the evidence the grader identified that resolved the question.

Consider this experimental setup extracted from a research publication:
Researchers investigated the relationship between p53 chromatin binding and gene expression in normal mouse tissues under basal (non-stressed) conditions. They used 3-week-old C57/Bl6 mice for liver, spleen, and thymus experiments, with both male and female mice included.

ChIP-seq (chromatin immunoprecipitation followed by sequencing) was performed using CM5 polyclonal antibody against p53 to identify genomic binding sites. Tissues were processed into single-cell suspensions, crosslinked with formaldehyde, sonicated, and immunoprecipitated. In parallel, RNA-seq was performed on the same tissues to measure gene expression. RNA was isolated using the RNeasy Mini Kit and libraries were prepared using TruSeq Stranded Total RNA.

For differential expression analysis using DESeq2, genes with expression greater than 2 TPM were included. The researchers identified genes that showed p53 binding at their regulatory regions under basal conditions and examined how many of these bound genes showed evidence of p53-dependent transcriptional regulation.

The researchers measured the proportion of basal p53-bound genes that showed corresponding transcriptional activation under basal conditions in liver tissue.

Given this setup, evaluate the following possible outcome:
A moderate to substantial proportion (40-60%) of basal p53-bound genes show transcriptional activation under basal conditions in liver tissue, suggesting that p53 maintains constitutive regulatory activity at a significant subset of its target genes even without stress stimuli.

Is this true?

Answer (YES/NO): NO